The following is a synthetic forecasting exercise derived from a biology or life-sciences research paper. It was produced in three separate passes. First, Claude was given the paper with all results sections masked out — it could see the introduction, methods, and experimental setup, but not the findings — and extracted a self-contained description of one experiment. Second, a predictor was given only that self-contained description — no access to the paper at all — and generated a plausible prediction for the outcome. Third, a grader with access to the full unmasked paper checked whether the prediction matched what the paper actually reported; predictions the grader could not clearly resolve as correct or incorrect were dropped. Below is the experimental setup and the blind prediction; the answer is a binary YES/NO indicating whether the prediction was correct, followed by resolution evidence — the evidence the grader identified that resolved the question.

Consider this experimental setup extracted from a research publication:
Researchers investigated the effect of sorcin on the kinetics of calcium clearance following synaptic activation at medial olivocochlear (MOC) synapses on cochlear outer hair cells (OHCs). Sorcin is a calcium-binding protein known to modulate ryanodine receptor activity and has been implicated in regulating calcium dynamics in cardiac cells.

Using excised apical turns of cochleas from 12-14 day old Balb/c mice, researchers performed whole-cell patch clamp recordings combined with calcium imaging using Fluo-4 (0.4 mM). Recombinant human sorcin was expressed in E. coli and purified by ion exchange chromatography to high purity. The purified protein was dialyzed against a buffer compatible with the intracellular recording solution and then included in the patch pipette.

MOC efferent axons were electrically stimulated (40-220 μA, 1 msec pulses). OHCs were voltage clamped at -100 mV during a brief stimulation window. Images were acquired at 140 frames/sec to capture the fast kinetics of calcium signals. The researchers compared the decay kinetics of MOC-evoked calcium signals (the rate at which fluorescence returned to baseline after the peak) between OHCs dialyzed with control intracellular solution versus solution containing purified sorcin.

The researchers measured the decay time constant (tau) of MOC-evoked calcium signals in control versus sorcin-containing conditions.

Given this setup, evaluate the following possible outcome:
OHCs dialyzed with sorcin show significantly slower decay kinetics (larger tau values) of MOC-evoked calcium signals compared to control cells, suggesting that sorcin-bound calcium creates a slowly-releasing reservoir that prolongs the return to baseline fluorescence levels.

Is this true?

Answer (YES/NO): NO